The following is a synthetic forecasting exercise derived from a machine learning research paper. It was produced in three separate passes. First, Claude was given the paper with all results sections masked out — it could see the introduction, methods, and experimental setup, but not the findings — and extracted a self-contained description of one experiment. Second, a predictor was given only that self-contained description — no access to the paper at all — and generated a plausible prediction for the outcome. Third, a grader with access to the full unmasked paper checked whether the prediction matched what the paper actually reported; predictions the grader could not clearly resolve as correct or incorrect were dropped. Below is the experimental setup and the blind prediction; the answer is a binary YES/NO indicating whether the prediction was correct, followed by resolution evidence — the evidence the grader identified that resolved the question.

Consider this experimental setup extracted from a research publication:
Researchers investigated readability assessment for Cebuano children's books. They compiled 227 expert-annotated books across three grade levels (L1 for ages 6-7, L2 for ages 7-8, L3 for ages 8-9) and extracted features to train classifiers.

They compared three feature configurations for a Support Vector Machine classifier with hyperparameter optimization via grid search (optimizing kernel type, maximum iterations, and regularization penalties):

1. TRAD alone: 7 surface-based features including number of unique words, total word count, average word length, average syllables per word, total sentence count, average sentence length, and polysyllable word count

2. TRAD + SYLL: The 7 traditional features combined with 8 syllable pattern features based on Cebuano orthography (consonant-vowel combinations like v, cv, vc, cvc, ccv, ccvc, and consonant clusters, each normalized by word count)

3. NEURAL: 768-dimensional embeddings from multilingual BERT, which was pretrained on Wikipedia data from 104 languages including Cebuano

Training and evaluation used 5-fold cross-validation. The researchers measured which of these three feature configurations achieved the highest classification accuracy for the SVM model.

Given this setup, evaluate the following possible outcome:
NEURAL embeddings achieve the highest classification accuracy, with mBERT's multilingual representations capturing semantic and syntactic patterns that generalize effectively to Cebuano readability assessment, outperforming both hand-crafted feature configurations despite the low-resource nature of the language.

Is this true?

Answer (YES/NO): YES